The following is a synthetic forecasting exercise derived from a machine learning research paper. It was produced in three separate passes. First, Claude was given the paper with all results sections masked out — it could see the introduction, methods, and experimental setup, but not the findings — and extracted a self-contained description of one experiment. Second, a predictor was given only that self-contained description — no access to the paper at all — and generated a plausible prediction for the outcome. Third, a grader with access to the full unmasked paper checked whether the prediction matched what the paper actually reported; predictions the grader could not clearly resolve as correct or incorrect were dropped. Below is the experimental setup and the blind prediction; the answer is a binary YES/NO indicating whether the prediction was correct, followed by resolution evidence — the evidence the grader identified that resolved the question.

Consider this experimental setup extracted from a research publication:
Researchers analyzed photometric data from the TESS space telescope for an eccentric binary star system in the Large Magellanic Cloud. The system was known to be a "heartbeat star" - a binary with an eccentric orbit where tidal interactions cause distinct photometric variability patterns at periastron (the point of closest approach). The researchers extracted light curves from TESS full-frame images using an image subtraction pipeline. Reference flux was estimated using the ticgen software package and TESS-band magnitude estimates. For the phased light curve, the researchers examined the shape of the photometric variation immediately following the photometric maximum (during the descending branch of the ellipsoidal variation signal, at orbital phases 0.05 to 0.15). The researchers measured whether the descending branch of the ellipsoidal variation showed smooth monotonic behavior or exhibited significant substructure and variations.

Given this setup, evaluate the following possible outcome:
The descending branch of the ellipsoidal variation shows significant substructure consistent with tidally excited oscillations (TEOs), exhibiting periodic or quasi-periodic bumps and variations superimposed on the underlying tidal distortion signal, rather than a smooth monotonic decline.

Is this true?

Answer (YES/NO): NO